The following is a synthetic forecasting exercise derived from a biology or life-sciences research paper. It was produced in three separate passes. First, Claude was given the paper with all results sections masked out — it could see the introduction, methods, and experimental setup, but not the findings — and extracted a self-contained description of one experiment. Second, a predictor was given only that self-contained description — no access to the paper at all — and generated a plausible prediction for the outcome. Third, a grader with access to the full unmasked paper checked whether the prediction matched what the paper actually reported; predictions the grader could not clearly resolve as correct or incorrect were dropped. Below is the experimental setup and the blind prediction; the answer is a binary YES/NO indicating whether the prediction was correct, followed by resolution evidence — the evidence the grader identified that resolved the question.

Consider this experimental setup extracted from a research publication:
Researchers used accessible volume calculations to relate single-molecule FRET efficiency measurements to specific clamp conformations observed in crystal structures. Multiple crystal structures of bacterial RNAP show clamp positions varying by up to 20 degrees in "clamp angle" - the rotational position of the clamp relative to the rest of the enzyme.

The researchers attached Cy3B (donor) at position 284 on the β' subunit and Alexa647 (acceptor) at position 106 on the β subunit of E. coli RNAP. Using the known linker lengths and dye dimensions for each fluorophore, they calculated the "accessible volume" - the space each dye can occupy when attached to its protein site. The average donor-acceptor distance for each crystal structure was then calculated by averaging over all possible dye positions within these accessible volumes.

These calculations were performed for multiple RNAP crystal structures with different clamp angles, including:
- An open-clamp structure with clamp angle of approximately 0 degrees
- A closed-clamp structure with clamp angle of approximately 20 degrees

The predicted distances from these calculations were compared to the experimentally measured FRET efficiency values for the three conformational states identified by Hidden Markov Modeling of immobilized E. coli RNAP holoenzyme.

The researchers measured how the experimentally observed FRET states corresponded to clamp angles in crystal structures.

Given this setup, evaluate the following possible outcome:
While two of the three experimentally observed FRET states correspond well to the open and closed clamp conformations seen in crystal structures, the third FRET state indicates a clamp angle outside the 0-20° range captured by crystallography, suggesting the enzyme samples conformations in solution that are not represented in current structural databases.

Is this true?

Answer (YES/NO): NO